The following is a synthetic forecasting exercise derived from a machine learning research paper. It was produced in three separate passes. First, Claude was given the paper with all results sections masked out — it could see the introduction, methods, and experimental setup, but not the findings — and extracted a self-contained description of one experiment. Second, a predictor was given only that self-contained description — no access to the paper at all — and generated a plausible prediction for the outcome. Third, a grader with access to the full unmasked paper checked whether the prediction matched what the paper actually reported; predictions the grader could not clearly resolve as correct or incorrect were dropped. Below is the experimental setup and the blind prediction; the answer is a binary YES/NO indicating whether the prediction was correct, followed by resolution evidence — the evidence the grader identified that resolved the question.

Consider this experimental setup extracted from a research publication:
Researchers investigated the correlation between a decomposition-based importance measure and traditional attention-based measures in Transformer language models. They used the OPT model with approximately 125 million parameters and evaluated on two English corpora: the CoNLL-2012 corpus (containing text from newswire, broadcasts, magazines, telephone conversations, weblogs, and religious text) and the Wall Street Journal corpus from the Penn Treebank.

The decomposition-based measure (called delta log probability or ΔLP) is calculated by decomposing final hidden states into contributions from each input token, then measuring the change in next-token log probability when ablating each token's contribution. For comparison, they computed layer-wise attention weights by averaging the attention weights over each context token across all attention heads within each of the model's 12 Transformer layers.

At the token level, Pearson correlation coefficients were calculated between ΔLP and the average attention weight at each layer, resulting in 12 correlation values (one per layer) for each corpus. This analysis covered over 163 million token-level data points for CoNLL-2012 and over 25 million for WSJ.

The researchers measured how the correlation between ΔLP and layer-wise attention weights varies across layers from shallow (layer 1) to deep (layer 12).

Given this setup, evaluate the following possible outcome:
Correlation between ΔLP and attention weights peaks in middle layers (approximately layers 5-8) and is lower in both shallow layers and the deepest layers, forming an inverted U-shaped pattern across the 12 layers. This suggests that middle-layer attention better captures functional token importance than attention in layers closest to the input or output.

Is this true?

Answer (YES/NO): NO